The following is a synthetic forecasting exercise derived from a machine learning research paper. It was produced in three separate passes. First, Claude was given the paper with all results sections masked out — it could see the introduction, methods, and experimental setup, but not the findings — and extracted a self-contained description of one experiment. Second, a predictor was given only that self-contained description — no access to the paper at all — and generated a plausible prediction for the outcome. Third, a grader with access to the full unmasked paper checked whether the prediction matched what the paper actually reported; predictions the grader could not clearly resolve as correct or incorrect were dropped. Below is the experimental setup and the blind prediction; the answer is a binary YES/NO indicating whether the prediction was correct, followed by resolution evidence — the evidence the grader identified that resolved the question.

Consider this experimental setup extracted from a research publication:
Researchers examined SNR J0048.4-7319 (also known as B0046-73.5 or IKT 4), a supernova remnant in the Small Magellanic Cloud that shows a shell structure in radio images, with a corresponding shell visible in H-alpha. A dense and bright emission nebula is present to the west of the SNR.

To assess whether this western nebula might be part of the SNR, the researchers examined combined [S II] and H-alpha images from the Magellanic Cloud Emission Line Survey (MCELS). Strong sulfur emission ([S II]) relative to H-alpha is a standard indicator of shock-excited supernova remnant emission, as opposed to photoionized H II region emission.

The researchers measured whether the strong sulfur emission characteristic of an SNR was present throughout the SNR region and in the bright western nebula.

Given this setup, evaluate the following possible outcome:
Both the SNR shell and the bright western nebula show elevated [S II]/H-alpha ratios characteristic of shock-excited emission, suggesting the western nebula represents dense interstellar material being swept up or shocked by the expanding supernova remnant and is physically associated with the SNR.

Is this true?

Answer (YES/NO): NO